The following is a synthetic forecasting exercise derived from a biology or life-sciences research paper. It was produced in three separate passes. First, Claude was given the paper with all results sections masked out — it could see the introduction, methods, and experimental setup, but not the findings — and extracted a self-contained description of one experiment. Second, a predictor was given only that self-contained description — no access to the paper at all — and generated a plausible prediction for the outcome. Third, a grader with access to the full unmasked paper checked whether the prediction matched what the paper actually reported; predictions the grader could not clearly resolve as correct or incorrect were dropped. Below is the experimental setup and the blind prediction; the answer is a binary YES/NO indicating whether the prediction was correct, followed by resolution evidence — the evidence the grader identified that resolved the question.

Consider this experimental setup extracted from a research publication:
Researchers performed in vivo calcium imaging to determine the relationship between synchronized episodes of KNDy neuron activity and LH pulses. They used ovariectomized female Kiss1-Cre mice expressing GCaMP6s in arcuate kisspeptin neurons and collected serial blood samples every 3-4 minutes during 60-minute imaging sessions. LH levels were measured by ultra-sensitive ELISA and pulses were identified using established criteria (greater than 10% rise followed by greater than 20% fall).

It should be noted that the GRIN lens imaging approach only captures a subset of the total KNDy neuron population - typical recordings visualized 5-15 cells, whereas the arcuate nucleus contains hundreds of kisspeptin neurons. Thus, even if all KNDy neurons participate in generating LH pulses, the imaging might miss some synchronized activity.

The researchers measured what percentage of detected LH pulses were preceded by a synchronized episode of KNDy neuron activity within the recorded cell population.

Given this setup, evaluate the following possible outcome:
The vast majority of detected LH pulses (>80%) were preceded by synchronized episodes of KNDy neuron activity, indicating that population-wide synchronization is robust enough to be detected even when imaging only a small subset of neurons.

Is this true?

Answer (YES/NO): YES